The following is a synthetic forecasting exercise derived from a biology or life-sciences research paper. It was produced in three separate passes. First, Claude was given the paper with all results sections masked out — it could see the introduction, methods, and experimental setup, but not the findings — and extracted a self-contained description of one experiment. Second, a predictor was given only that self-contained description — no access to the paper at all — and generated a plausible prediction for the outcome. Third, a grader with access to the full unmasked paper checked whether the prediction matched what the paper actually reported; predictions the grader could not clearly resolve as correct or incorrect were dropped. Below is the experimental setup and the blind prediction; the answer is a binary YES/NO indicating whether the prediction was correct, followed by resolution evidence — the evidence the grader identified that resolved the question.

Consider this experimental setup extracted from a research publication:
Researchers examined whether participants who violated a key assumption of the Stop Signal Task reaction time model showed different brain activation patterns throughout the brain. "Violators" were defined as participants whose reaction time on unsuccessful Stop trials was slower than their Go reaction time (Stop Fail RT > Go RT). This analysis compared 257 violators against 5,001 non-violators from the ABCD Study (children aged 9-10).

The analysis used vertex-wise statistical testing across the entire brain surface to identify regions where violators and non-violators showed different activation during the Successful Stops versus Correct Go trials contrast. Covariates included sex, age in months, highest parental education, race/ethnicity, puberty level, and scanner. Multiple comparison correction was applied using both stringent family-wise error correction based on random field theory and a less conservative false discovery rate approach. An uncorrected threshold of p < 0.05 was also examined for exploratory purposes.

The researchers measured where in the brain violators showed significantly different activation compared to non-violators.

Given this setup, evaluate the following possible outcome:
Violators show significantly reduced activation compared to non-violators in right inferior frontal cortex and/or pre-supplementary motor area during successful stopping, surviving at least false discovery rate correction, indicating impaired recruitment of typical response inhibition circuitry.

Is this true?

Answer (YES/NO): NO